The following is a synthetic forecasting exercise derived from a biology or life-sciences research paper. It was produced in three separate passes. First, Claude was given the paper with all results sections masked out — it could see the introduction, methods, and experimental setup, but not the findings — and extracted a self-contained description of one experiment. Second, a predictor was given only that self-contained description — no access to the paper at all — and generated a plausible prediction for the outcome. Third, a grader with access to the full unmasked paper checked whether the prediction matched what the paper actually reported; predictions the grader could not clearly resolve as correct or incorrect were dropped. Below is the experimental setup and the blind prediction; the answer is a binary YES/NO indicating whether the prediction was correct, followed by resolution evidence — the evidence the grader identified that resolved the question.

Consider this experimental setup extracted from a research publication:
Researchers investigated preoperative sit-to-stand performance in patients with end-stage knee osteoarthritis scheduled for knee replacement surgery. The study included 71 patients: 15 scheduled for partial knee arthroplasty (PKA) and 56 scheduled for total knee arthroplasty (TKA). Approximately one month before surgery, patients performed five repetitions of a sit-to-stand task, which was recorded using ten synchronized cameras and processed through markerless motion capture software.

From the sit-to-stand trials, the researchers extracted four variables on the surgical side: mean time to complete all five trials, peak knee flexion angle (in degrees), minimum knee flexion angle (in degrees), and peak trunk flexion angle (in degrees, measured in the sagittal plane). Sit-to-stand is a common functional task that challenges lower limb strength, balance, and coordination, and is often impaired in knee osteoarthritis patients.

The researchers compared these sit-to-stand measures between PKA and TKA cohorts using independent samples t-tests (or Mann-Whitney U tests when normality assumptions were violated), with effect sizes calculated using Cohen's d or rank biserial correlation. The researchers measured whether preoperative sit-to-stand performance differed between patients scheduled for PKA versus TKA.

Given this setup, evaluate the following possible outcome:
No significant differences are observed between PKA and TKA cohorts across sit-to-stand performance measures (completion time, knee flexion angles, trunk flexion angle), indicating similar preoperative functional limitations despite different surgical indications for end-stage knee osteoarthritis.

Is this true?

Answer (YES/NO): YES